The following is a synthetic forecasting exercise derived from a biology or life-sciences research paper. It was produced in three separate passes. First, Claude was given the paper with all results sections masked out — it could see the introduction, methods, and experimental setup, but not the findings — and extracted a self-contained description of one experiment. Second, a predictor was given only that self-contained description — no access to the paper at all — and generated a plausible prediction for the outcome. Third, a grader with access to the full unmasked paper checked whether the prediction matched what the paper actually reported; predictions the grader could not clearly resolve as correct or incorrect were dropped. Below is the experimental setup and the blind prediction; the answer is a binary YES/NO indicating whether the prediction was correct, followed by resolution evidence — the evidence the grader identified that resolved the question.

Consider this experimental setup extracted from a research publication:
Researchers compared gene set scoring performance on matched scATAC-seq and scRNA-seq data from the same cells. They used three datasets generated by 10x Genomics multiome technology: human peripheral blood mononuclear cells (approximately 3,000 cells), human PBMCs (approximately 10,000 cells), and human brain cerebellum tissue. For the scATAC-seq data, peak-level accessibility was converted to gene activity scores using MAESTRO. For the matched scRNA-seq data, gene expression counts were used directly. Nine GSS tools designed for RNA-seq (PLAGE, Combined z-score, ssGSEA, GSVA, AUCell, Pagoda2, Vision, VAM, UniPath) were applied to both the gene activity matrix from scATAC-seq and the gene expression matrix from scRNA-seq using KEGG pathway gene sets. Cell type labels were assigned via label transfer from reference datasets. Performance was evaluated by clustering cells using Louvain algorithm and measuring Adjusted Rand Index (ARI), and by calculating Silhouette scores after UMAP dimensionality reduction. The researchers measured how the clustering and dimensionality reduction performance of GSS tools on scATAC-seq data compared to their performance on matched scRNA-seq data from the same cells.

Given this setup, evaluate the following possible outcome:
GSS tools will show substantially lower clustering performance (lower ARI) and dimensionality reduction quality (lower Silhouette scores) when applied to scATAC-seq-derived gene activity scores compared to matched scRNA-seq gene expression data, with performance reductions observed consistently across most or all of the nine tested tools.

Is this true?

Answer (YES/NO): NO